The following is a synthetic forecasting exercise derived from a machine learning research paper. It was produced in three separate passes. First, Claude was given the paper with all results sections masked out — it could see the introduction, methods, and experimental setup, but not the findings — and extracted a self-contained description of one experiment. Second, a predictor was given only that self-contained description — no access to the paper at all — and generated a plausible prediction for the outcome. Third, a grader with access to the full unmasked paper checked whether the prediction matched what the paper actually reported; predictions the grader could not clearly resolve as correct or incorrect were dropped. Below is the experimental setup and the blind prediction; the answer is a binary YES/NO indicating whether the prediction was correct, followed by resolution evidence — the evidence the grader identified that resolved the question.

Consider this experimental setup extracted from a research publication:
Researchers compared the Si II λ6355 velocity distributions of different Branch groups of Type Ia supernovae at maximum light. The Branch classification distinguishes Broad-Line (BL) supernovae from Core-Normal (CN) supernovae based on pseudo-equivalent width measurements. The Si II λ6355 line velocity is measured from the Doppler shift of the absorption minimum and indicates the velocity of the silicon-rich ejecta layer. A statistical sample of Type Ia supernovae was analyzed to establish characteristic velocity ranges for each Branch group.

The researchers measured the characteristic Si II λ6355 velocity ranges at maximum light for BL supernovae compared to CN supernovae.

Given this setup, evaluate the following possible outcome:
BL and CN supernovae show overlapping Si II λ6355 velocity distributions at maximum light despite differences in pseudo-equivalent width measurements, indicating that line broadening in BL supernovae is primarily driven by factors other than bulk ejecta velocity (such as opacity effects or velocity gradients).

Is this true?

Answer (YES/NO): NO